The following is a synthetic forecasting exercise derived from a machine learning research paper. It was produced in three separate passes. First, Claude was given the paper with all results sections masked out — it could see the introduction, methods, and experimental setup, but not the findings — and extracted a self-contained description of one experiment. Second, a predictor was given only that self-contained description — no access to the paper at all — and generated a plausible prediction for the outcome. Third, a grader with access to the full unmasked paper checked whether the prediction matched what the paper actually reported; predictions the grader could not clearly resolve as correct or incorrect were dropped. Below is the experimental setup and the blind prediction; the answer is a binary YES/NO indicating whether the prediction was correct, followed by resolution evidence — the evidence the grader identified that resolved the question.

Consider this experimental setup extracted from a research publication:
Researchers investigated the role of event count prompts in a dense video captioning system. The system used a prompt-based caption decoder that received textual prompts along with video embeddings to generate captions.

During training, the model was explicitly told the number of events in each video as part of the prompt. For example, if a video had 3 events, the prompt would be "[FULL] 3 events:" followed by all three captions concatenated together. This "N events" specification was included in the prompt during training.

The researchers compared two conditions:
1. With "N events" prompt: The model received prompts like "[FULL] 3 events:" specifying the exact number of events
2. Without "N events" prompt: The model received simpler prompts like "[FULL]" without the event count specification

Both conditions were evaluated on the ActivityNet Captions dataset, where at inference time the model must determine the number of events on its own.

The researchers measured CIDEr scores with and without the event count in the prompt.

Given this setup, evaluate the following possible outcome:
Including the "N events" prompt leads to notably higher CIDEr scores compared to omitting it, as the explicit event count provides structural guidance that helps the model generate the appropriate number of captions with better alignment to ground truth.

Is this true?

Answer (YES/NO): YES